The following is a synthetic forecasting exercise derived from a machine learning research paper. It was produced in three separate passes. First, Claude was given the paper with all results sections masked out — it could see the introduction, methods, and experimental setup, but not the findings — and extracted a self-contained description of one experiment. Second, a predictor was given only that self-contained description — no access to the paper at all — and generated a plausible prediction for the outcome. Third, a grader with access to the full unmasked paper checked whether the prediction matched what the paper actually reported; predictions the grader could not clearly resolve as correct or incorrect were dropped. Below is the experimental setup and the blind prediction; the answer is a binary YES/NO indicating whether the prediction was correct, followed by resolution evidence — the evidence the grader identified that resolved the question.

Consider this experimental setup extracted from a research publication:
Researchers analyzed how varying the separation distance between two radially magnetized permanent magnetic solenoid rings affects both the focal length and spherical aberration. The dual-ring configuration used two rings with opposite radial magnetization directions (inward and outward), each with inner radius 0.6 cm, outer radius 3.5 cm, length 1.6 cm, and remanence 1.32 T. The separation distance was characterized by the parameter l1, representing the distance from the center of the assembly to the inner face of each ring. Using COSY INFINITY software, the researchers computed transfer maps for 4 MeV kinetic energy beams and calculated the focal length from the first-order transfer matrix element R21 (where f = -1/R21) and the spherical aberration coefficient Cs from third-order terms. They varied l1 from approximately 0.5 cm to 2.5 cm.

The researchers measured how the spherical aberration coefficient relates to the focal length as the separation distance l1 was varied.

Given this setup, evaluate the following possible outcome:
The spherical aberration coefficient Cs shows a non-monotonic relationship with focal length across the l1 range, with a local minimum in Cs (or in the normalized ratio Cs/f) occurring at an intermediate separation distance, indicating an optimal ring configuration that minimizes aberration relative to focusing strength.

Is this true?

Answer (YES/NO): NO